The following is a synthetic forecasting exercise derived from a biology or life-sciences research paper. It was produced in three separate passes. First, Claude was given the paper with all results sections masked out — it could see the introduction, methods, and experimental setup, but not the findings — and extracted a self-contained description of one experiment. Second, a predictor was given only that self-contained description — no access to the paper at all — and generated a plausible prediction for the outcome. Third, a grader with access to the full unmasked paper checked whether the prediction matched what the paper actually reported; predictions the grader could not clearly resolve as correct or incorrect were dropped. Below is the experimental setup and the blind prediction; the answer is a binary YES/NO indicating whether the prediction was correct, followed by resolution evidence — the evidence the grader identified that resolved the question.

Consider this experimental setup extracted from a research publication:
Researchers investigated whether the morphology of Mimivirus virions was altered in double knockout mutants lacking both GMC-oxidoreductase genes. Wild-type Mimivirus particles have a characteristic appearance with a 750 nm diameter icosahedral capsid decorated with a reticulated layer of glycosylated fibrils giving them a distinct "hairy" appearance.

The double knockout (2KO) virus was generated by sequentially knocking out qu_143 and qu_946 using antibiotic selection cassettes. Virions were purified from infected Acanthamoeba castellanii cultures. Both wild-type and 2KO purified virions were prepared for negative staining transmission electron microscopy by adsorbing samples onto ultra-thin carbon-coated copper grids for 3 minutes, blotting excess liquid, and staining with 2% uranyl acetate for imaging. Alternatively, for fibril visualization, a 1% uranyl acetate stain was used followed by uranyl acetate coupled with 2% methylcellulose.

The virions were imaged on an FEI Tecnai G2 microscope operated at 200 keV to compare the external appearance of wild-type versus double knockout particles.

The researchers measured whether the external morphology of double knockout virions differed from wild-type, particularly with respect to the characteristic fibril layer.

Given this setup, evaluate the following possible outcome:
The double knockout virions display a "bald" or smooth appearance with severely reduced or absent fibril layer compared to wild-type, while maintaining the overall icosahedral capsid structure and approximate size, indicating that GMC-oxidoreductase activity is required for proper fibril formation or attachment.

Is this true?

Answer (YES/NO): NO